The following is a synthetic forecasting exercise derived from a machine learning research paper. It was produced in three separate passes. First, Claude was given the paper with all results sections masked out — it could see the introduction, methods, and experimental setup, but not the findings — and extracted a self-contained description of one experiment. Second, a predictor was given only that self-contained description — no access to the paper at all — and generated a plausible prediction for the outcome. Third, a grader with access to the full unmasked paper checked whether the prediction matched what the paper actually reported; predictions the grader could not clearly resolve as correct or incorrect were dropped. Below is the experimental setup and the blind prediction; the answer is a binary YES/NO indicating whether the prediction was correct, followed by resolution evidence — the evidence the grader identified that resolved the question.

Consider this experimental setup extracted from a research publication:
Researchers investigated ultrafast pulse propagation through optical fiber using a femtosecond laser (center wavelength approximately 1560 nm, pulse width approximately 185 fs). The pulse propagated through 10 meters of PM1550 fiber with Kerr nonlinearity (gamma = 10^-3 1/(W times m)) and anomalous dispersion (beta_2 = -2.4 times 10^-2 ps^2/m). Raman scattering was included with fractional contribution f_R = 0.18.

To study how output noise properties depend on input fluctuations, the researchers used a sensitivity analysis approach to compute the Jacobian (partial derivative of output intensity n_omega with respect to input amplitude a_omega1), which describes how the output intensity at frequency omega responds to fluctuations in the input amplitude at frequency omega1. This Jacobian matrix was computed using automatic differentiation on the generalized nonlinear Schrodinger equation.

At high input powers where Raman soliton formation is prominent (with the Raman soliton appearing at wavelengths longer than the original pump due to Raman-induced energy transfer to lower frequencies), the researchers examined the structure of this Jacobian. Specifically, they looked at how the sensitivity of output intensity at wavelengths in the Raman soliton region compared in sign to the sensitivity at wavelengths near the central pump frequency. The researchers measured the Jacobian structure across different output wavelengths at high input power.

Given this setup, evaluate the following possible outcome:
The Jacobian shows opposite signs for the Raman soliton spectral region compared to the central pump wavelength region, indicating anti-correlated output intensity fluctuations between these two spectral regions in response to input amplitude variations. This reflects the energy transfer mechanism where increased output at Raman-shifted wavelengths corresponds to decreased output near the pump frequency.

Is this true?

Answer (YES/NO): NO